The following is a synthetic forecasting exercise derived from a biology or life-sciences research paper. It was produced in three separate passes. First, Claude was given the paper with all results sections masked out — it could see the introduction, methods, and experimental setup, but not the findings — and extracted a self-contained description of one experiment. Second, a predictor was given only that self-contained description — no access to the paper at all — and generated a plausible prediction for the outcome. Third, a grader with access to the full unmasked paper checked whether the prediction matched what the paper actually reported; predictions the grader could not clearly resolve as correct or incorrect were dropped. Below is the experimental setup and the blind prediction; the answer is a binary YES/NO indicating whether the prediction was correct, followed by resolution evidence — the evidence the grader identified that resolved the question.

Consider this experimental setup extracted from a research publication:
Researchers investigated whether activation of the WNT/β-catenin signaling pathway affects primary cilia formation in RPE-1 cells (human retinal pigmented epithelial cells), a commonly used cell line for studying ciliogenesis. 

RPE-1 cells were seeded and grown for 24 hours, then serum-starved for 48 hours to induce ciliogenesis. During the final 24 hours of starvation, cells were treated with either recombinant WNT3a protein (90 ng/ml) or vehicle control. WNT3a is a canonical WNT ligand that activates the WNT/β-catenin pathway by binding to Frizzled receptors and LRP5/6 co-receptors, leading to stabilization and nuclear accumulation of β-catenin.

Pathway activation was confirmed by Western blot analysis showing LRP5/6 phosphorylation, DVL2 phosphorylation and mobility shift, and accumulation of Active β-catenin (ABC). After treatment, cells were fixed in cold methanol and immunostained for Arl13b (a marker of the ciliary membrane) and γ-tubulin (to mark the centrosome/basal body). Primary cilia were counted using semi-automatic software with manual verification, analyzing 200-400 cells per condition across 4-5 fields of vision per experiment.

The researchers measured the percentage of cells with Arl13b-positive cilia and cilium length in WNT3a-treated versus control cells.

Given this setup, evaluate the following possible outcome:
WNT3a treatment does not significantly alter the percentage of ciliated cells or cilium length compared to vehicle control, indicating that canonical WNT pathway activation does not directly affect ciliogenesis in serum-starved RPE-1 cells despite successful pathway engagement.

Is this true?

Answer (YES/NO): YES